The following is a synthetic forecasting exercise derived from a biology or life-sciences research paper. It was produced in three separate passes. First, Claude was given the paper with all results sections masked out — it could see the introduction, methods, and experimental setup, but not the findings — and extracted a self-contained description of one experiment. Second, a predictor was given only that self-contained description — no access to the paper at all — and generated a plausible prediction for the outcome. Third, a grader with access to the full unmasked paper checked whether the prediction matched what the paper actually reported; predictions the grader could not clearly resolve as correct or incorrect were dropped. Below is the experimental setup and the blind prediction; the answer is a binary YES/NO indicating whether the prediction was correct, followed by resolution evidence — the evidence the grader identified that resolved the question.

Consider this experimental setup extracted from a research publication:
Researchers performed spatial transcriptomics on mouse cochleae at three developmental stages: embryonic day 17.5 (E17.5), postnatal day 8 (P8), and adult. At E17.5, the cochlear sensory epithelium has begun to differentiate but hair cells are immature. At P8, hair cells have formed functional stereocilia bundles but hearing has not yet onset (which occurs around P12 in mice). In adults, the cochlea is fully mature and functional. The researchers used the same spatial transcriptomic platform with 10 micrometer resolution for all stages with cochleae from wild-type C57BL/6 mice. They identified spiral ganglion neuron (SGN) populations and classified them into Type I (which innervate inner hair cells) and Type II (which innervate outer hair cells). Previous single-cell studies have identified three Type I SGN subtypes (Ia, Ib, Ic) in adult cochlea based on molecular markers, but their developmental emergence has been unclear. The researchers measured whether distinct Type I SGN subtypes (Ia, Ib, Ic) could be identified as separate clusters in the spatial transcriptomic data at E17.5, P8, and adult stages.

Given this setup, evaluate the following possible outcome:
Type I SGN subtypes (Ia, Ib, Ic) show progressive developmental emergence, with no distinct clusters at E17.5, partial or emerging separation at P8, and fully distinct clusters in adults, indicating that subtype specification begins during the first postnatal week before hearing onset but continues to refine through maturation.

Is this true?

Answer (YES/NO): NO